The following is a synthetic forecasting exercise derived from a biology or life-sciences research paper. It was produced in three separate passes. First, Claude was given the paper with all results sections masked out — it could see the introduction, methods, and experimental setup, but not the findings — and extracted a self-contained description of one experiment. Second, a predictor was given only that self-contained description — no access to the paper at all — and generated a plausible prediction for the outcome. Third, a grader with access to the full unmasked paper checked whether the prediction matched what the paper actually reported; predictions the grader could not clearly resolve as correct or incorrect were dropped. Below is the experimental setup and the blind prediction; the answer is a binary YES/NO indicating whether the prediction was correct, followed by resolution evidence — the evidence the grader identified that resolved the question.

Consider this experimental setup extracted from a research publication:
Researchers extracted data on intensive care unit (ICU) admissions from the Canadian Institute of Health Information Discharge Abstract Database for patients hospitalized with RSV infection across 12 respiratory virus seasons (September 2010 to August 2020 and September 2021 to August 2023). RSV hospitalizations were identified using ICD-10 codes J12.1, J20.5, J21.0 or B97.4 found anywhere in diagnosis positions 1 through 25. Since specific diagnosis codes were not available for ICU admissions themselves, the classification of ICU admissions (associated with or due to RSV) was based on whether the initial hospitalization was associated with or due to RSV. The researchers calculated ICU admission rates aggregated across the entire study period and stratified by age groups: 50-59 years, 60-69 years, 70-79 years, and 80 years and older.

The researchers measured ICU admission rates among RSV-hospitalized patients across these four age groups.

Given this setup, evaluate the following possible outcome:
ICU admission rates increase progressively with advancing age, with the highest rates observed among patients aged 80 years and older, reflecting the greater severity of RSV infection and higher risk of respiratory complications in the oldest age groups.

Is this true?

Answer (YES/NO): YES